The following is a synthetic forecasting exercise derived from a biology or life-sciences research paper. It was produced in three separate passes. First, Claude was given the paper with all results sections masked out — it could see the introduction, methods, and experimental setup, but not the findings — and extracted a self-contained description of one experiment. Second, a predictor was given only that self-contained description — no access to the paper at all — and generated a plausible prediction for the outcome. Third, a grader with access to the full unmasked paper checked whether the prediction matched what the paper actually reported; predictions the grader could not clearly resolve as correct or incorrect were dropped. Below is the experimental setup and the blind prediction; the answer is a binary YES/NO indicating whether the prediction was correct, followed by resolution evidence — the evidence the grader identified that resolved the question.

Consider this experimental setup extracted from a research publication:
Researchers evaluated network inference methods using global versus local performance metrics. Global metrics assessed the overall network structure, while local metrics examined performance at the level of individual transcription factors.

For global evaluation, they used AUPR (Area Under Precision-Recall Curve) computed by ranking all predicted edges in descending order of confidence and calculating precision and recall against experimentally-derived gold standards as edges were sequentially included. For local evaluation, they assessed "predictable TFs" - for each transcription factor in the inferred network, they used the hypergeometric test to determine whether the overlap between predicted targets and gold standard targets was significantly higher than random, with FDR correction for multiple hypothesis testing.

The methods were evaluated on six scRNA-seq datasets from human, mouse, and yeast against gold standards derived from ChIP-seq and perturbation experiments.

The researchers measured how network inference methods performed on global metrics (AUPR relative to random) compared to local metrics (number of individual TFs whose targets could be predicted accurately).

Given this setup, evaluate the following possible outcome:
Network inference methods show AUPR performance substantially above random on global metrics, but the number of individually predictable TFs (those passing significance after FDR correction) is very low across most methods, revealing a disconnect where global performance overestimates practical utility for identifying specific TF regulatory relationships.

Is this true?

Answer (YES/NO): NO